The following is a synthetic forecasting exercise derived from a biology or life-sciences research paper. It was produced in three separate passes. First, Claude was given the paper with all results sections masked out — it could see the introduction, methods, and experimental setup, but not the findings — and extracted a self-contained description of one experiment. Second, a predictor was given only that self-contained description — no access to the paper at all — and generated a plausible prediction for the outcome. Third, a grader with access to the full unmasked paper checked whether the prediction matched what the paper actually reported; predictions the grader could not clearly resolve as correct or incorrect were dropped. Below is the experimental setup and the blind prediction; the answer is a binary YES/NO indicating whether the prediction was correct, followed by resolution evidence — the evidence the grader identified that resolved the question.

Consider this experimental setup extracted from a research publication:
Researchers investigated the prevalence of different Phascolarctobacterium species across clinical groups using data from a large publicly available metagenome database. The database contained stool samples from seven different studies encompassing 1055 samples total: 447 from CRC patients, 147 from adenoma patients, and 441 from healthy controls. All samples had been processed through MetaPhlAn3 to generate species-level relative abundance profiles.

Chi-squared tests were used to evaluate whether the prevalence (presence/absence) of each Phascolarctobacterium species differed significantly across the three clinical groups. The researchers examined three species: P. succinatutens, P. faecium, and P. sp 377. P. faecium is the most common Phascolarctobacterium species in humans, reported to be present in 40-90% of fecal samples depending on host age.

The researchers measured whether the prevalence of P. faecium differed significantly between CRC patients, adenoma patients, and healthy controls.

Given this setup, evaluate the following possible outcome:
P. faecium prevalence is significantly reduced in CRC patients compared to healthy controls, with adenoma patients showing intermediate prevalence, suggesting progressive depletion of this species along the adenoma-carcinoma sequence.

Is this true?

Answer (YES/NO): NO